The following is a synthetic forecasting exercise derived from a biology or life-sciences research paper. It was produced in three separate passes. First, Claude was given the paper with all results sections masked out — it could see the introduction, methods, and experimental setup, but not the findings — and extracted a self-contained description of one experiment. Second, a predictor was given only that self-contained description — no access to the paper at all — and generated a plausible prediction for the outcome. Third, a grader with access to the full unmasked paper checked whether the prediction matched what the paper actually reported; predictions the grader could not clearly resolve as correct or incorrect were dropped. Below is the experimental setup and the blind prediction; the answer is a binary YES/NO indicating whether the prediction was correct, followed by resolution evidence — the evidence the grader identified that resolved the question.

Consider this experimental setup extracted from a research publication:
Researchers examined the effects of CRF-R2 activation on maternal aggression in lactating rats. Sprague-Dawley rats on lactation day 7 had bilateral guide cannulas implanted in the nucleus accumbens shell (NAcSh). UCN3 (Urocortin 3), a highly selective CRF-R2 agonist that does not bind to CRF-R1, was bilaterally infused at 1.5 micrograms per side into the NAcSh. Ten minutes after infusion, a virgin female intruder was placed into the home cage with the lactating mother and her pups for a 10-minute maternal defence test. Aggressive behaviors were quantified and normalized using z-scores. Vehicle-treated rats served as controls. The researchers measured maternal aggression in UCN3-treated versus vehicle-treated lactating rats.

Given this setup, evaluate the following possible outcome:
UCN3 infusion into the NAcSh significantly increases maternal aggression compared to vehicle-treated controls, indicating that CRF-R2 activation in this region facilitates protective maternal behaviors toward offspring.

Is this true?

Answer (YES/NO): NO